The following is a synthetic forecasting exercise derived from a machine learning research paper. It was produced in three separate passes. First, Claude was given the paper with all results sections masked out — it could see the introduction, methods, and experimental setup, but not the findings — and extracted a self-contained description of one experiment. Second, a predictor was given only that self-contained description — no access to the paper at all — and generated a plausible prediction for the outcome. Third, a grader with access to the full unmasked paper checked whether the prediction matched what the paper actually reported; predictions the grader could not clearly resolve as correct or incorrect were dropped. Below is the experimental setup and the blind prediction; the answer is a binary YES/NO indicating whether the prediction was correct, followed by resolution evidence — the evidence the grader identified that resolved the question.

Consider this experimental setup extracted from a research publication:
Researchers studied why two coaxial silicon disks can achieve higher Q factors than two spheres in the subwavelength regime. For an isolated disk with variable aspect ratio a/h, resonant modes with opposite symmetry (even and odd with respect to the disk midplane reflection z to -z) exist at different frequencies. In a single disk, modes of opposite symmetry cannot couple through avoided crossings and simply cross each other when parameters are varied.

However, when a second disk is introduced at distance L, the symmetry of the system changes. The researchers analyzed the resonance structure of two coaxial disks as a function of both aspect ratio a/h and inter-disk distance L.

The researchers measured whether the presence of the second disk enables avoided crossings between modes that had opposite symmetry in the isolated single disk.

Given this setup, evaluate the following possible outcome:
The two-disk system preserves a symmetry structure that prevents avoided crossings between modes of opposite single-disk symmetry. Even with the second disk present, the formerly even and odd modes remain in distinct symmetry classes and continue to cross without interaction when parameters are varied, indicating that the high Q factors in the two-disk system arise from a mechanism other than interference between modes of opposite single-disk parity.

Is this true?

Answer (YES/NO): NO